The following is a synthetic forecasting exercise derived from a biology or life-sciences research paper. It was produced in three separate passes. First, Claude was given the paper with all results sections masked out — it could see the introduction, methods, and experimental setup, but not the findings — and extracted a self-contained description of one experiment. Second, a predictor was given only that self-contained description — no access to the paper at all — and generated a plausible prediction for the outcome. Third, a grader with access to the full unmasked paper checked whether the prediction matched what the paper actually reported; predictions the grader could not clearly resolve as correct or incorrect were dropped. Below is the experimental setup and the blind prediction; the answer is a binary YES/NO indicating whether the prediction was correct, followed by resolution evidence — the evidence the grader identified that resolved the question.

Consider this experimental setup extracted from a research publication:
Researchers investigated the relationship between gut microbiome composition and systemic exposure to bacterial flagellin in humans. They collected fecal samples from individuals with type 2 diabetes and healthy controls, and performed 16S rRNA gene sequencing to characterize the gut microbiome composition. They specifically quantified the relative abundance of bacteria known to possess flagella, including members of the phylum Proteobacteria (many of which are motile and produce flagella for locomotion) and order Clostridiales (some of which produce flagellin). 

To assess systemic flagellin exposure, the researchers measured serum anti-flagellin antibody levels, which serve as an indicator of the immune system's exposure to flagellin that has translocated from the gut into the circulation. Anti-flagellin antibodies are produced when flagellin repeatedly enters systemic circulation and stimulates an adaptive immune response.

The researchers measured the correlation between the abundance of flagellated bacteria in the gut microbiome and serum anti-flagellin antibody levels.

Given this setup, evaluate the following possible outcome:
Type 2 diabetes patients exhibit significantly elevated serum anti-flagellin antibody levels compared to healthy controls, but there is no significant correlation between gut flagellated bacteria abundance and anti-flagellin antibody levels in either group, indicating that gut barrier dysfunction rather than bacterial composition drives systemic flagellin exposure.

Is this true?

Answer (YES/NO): NO